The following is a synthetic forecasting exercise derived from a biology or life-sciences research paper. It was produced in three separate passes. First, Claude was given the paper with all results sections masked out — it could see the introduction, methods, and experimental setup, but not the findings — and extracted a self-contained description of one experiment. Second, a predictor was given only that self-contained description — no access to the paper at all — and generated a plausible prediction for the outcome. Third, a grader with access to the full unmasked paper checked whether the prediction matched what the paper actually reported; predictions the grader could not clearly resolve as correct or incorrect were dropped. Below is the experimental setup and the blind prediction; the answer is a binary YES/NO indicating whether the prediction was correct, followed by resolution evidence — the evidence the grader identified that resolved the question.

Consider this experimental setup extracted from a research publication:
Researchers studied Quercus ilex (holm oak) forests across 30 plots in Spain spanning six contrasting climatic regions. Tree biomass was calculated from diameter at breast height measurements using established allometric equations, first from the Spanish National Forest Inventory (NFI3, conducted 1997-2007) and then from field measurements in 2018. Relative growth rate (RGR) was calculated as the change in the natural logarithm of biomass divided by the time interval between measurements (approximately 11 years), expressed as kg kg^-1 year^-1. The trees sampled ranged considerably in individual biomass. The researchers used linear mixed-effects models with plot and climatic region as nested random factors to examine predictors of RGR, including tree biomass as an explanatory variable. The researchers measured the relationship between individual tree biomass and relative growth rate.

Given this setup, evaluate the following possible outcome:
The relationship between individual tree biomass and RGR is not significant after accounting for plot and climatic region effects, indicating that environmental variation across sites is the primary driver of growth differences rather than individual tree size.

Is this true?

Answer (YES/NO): NO